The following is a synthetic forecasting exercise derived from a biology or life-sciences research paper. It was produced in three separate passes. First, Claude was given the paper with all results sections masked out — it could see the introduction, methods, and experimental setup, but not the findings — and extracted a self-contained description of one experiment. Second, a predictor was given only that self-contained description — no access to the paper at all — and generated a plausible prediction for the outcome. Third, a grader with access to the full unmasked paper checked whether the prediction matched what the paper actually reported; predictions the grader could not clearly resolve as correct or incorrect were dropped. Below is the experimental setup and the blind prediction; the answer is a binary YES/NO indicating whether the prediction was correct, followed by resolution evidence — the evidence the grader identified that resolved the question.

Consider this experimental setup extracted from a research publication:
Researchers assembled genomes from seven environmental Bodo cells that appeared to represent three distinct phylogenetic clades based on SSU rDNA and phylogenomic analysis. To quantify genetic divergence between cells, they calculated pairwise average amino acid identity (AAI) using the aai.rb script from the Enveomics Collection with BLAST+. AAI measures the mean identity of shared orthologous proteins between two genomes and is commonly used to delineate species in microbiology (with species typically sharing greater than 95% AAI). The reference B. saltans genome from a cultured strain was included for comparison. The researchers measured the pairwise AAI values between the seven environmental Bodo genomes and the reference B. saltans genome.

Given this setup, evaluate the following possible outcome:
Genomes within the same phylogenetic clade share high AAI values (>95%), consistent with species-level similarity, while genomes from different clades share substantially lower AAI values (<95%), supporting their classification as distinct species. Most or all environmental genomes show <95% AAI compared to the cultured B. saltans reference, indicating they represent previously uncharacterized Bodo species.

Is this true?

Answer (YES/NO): YES